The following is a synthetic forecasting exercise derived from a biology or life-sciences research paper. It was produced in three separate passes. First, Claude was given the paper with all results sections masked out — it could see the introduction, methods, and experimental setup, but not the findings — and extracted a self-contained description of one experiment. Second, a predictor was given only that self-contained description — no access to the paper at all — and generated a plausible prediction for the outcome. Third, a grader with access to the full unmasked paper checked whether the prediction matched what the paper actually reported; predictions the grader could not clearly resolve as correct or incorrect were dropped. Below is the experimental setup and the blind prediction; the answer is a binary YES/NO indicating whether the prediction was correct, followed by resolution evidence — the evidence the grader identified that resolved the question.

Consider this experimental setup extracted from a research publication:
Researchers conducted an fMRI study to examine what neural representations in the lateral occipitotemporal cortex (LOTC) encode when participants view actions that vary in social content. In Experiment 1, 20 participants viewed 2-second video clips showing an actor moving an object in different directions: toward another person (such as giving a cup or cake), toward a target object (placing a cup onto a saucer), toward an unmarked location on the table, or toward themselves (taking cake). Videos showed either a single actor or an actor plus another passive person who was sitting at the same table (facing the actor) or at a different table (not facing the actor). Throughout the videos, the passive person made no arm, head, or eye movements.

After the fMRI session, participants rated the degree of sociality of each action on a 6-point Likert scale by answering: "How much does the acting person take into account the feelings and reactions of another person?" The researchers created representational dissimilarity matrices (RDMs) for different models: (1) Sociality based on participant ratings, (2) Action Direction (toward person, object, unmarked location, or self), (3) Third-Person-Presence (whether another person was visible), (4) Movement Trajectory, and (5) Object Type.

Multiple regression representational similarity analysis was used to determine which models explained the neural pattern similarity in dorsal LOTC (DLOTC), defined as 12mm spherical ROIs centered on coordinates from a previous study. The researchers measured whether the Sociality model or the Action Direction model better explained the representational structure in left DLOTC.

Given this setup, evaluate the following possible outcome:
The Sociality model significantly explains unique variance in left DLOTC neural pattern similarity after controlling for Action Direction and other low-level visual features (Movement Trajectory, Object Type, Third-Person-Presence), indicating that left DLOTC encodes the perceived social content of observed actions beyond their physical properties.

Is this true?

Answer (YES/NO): NO